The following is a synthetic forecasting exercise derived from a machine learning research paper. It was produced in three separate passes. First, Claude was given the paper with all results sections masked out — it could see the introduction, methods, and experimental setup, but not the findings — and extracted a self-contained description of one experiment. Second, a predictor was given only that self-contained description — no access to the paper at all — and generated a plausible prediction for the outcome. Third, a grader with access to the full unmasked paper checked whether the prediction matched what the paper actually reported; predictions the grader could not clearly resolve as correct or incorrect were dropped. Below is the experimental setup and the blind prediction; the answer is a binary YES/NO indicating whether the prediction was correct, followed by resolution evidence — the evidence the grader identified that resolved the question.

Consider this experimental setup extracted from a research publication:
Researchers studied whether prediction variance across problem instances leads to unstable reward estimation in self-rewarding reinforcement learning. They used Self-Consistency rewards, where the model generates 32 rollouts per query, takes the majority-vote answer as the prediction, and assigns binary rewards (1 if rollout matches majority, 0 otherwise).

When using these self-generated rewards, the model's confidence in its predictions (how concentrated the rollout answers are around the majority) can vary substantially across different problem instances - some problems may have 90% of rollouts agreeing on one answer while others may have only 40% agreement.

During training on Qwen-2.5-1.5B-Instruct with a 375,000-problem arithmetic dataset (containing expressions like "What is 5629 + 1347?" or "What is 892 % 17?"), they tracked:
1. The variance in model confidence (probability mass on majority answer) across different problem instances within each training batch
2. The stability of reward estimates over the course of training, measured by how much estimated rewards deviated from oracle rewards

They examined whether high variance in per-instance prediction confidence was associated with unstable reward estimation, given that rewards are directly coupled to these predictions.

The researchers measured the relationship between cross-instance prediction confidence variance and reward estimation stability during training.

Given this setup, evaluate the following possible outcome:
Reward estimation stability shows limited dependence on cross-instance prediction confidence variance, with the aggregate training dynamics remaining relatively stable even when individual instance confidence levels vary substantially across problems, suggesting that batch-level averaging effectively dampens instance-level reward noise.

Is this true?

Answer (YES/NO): NO